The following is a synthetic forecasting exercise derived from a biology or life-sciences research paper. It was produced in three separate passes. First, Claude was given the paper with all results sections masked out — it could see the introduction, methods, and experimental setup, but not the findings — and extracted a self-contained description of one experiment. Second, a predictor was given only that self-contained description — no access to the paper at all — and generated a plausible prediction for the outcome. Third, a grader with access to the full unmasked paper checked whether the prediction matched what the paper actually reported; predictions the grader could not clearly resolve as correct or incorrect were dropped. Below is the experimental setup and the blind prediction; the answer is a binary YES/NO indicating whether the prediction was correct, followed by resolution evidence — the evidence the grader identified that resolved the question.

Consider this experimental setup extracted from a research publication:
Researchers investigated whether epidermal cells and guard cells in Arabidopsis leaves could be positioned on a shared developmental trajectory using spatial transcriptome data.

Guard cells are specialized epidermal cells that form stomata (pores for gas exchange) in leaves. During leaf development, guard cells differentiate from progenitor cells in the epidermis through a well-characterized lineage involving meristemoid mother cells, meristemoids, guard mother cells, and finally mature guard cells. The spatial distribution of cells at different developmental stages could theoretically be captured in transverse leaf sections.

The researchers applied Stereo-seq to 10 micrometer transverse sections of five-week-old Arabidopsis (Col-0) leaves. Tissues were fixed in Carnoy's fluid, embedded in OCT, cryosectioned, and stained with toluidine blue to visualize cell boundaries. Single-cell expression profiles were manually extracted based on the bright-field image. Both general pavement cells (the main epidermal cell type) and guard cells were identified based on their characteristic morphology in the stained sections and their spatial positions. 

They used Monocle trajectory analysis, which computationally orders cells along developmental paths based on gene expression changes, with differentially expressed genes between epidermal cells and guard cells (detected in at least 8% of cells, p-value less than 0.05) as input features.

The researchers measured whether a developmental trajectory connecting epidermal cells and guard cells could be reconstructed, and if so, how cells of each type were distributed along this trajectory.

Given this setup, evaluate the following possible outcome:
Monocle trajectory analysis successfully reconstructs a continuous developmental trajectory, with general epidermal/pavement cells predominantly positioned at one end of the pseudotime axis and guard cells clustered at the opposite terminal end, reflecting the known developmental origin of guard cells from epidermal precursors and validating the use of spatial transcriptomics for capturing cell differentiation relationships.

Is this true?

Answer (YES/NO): NO